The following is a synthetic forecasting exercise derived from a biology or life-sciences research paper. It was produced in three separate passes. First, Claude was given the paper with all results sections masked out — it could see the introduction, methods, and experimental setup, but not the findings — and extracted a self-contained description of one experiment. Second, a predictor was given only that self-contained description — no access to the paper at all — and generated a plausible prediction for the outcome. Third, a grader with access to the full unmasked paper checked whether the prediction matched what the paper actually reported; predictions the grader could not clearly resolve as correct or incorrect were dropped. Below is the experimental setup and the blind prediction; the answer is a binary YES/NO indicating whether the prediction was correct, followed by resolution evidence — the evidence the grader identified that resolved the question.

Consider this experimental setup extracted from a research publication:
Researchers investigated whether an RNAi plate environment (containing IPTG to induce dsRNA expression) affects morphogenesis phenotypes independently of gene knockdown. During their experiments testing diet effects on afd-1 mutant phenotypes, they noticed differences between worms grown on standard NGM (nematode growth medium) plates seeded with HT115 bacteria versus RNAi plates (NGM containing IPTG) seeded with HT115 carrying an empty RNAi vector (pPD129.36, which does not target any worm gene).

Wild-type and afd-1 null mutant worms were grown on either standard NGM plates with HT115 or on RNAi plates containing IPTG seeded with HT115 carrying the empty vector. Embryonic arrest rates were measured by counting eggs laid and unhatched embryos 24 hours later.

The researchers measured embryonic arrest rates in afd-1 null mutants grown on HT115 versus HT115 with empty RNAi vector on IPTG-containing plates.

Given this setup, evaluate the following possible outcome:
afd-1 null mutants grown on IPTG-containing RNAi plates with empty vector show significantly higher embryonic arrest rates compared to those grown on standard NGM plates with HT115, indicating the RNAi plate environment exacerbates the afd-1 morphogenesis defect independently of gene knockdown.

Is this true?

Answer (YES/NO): NO